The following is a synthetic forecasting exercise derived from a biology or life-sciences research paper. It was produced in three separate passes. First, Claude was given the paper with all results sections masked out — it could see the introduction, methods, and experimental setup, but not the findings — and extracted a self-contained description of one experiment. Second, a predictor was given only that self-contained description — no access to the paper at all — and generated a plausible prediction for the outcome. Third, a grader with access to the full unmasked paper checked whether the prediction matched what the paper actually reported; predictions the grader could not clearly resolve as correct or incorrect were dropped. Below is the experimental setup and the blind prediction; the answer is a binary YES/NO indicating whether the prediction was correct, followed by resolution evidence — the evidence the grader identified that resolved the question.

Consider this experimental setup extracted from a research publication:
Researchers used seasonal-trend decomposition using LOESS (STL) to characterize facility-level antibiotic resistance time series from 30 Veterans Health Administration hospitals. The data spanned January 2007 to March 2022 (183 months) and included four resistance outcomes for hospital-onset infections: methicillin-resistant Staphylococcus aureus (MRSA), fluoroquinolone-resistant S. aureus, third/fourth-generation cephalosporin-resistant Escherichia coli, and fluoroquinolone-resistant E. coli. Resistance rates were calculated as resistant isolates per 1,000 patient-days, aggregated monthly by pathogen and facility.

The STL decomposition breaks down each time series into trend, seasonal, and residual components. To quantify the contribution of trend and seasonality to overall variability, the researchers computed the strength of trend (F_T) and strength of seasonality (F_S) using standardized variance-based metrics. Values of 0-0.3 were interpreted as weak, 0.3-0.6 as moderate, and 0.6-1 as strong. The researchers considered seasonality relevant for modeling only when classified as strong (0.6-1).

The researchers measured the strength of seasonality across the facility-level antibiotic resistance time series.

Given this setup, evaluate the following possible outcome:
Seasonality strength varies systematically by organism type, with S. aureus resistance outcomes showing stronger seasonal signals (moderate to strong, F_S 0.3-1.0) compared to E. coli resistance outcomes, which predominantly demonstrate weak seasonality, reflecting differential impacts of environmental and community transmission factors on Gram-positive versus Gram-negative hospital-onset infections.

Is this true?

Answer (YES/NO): NO